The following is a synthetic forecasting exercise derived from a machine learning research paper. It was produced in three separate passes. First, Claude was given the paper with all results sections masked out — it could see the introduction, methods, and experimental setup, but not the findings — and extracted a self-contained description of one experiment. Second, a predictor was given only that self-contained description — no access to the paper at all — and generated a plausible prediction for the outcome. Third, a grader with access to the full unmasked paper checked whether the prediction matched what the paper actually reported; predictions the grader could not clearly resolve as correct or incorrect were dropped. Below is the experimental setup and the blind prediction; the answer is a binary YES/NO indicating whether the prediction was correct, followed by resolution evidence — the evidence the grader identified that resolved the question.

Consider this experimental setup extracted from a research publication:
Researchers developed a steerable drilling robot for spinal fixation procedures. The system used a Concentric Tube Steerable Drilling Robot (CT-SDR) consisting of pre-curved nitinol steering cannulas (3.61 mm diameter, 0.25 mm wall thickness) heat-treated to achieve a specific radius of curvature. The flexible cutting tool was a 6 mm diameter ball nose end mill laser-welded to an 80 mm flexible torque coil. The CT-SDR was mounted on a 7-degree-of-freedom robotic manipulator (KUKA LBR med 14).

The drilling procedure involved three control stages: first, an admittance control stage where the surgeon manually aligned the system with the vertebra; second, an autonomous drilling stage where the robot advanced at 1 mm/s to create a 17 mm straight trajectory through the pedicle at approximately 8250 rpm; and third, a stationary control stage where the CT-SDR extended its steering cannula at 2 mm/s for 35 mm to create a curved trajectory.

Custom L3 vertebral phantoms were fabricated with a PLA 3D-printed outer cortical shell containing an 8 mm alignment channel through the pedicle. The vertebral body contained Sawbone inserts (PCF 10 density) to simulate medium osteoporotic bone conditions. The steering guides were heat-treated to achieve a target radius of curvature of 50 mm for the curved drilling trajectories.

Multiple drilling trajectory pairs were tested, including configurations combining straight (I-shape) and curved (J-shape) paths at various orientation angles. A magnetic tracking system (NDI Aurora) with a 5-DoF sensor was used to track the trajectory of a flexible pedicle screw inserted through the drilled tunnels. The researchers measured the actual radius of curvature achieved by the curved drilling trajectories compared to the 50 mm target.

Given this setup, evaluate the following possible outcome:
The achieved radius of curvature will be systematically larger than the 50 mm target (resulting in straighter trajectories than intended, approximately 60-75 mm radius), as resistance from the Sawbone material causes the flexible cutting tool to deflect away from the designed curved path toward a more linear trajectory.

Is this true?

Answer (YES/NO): NO